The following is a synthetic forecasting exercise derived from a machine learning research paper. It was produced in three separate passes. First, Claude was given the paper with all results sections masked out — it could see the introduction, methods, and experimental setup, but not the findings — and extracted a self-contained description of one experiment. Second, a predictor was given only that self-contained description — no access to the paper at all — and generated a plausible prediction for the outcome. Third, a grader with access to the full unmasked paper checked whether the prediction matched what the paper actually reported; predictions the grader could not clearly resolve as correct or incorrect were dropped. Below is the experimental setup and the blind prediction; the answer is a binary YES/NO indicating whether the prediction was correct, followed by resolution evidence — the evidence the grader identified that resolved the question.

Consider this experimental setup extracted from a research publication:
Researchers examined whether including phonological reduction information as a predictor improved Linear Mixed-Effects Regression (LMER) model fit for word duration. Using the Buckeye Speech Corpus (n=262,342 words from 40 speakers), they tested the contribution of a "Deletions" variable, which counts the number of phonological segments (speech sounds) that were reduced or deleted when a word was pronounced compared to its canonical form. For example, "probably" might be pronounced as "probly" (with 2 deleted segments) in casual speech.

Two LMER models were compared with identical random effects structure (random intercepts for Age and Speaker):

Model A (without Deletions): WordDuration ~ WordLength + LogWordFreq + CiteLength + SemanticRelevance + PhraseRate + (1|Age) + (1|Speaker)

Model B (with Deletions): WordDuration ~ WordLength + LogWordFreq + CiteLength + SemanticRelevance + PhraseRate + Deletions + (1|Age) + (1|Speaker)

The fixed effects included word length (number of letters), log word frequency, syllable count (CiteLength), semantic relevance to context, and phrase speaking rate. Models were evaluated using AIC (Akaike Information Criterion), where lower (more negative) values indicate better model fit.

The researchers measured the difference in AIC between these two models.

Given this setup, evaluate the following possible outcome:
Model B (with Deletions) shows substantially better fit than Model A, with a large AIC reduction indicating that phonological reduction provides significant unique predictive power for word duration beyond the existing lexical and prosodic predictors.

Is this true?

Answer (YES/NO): YES